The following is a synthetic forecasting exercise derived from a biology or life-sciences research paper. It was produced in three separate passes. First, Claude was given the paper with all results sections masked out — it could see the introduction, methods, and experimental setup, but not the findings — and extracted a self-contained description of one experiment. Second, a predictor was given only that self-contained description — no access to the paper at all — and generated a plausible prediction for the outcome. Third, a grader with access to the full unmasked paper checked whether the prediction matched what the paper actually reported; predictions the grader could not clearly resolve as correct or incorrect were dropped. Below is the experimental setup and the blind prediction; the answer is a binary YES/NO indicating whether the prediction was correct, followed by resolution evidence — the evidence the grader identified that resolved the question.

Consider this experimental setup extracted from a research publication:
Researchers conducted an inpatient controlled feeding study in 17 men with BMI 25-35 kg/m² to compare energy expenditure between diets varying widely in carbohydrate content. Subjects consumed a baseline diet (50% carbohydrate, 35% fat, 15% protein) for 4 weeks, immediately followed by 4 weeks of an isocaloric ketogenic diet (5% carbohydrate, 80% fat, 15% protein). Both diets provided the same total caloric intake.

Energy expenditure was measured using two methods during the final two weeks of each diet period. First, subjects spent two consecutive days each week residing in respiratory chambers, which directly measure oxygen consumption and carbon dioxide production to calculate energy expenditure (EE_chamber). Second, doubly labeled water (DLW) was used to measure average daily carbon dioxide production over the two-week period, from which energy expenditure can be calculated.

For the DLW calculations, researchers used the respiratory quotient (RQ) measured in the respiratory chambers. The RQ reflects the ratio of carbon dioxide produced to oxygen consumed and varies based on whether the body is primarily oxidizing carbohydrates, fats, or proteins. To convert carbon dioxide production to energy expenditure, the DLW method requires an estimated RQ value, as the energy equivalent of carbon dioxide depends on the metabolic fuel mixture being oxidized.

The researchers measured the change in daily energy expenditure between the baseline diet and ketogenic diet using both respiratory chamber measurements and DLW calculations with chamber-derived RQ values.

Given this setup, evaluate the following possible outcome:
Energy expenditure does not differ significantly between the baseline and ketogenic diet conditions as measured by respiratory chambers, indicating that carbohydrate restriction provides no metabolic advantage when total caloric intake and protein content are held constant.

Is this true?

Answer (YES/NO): YES